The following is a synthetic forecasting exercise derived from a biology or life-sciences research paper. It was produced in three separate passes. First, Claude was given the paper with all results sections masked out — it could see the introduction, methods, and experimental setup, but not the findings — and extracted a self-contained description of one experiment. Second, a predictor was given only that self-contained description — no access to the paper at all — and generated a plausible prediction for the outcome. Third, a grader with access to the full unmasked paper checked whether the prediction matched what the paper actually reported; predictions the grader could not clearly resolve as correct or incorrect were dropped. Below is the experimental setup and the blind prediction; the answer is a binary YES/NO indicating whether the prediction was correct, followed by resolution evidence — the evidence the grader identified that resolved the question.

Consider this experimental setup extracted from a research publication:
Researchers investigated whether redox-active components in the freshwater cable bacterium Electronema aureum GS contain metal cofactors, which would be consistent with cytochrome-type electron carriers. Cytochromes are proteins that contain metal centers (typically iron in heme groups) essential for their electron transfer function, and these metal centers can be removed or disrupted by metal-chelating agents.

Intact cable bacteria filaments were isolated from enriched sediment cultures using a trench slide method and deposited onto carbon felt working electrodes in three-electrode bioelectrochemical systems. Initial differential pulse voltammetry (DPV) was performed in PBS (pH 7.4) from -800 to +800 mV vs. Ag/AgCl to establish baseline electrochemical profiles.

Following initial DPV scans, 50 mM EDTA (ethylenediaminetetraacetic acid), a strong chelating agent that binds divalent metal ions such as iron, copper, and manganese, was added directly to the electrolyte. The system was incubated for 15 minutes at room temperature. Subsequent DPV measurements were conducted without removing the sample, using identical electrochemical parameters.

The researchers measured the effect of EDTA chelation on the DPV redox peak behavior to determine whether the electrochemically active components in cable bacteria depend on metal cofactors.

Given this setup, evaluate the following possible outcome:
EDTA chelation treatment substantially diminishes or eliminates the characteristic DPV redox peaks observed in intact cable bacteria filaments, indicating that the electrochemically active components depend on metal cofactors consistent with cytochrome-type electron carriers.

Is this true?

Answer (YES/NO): YES